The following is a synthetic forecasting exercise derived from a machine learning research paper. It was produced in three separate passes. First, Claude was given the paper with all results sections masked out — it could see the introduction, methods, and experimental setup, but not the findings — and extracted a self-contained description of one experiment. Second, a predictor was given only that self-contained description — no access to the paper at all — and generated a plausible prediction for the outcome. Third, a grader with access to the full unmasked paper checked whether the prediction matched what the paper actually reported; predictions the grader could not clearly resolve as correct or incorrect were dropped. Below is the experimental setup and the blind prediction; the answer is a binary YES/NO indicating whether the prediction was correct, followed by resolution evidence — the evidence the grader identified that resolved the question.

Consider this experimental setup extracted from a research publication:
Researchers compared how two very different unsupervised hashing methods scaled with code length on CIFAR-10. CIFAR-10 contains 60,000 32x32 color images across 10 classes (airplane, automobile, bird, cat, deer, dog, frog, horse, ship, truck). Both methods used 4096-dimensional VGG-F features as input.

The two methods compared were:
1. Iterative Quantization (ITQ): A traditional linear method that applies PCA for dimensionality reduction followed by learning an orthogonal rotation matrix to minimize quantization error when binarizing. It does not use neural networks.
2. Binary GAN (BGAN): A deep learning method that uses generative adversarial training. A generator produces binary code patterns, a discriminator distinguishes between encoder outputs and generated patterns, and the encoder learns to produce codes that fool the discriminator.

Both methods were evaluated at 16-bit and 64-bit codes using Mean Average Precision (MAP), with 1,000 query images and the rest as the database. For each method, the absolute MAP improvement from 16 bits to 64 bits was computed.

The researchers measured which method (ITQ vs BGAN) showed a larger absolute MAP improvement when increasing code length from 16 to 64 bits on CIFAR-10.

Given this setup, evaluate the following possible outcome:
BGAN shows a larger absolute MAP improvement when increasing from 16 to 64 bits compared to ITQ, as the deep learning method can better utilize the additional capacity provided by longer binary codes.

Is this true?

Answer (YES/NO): NO